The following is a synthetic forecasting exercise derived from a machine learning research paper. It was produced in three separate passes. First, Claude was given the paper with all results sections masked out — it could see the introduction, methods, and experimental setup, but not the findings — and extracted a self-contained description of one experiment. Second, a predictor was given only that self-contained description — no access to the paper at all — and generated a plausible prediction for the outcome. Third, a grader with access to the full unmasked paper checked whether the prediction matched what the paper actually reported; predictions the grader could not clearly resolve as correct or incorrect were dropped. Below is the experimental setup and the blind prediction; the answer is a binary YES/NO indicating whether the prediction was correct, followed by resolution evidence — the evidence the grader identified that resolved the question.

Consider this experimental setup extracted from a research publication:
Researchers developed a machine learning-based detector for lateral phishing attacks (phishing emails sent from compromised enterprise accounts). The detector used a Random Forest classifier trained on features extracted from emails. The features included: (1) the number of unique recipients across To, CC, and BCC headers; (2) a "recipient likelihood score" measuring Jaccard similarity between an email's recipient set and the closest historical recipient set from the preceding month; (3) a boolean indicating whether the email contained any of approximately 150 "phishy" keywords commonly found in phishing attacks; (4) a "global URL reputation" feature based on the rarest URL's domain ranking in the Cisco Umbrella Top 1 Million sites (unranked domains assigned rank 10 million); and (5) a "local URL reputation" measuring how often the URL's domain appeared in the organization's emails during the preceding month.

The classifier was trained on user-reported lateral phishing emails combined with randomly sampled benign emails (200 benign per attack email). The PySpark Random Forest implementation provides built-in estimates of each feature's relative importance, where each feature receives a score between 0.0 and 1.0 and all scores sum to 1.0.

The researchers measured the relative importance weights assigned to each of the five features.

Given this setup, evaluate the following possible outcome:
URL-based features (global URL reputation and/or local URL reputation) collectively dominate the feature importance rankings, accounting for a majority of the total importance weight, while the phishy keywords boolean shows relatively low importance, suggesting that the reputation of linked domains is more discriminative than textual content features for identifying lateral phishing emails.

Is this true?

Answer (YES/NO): NO